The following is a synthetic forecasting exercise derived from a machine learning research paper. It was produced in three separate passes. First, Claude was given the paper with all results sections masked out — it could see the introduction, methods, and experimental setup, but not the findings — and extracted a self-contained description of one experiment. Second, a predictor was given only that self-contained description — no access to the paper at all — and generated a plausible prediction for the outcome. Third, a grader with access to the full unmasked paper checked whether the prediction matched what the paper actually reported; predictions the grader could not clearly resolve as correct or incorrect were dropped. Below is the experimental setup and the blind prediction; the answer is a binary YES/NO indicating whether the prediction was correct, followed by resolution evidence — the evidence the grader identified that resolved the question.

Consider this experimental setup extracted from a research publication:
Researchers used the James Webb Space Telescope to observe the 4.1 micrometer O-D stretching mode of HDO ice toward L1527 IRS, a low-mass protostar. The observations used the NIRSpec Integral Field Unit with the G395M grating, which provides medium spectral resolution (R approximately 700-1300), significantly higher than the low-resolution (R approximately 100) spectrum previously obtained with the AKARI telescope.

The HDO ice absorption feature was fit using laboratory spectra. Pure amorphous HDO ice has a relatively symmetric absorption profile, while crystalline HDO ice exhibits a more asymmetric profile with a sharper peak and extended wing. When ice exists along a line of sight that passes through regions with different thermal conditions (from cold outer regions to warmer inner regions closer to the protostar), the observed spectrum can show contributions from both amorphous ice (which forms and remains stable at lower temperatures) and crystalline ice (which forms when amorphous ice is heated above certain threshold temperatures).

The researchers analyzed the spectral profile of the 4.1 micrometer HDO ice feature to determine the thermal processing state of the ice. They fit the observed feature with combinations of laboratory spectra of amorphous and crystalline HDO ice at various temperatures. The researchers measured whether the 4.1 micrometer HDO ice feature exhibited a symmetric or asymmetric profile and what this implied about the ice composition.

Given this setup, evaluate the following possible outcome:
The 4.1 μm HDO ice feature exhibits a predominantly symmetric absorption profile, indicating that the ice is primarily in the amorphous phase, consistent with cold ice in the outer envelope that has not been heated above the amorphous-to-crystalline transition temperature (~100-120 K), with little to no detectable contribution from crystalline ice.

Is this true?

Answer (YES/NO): NO